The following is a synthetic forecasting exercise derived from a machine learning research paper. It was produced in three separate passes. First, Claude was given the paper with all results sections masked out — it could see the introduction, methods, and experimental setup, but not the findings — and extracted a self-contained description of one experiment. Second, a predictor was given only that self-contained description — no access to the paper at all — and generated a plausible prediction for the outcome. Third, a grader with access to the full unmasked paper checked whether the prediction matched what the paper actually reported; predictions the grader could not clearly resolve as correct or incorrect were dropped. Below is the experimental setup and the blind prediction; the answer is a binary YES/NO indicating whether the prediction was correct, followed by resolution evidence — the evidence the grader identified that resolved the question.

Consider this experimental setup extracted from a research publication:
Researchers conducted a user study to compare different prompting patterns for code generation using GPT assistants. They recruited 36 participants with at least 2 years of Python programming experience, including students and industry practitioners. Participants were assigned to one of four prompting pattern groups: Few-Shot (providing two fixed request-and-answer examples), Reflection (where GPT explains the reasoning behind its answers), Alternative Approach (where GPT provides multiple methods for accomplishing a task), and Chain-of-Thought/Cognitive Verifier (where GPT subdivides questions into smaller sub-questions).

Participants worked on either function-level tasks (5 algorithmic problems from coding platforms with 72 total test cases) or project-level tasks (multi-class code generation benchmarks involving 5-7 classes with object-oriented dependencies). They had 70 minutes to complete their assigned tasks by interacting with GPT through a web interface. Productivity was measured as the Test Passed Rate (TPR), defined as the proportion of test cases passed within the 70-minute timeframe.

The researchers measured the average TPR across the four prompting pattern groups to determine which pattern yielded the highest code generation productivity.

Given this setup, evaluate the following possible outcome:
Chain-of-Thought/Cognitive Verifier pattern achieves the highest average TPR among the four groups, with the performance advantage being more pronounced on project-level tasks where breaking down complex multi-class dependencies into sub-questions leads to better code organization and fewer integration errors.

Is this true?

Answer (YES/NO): NO